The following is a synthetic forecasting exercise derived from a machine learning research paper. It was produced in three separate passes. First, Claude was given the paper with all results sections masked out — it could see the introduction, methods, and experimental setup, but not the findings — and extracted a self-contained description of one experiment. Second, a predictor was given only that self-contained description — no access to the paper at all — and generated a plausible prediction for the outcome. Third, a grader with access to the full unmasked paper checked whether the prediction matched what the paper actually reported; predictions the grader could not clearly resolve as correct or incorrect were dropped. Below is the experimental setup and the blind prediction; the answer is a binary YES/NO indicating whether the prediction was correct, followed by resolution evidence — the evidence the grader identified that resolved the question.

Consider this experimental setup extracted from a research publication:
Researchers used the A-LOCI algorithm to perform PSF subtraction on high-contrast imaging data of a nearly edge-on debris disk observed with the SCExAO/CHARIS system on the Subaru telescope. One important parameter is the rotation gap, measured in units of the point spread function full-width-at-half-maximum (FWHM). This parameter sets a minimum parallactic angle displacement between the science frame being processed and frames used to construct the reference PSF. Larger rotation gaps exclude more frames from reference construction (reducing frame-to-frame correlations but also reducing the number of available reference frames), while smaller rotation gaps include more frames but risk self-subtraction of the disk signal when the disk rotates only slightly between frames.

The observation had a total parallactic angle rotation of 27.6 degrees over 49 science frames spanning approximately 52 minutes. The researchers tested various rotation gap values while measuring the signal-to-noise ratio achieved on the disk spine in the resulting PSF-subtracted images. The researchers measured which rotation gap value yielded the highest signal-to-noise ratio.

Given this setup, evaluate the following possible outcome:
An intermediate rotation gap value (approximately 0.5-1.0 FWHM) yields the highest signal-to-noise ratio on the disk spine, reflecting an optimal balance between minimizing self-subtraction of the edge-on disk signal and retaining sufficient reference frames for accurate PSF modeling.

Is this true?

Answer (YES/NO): YES